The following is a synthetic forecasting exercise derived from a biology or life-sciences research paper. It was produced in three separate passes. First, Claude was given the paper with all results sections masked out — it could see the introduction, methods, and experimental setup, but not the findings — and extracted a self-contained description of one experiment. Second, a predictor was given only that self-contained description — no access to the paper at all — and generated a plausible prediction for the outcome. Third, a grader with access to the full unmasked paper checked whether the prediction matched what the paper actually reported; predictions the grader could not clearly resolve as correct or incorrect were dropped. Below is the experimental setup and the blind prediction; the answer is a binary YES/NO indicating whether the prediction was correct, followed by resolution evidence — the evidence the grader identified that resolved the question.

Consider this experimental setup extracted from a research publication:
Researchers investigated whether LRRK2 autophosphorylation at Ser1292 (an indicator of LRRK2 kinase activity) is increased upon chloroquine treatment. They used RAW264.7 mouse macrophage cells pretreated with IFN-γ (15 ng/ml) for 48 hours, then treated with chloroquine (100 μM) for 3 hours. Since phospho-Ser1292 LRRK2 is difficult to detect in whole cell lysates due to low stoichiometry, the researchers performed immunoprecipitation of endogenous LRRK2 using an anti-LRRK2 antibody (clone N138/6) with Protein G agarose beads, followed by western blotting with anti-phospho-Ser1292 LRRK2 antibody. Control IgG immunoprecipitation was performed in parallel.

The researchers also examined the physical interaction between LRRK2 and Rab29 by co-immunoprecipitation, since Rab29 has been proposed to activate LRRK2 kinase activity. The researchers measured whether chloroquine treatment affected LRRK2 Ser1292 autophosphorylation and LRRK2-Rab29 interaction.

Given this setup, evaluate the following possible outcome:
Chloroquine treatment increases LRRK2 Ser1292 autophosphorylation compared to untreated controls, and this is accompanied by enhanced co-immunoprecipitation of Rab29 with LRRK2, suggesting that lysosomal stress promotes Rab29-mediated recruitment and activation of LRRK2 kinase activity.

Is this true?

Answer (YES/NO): NO